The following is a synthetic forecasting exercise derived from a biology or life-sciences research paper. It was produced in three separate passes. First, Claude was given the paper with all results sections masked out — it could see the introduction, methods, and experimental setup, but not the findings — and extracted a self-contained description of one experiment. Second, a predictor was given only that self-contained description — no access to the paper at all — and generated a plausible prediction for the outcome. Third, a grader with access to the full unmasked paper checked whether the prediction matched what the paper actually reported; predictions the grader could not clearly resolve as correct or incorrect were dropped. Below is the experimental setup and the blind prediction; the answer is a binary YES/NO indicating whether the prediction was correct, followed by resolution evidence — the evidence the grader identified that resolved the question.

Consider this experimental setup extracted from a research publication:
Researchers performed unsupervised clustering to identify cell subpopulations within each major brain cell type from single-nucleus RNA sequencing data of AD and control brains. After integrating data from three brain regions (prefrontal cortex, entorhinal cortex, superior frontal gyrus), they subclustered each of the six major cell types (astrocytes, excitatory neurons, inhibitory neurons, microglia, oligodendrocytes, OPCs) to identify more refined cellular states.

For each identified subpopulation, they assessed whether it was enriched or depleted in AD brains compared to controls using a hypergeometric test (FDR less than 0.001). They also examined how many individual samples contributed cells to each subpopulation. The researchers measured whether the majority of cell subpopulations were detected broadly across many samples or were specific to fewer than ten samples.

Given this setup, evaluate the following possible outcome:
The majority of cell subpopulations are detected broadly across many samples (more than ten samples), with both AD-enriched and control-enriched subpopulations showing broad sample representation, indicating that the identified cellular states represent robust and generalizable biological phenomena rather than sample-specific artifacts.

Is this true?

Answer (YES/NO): NO